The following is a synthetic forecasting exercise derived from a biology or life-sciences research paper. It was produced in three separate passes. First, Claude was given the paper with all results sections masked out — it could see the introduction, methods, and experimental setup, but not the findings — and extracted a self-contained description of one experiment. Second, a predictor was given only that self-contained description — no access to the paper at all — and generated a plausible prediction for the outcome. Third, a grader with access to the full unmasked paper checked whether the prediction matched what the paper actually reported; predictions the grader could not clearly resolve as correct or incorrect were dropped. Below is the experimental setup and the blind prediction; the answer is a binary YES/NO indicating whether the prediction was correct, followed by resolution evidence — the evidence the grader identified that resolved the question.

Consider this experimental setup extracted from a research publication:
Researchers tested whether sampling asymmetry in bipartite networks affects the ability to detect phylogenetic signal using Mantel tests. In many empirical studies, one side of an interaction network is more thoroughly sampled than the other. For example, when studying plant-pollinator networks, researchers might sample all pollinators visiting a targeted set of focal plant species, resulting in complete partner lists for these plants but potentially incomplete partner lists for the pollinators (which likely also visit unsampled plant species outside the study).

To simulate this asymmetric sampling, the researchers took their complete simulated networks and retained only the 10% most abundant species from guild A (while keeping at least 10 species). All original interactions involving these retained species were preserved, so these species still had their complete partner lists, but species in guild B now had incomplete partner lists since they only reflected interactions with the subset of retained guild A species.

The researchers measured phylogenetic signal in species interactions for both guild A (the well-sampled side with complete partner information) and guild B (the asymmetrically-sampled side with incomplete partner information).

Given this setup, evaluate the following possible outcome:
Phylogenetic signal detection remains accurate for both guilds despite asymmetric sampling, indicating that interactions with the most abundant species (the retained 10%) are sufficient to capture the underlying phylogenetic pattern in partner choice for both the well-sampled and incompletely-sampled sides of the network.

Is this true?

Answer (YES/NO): NO